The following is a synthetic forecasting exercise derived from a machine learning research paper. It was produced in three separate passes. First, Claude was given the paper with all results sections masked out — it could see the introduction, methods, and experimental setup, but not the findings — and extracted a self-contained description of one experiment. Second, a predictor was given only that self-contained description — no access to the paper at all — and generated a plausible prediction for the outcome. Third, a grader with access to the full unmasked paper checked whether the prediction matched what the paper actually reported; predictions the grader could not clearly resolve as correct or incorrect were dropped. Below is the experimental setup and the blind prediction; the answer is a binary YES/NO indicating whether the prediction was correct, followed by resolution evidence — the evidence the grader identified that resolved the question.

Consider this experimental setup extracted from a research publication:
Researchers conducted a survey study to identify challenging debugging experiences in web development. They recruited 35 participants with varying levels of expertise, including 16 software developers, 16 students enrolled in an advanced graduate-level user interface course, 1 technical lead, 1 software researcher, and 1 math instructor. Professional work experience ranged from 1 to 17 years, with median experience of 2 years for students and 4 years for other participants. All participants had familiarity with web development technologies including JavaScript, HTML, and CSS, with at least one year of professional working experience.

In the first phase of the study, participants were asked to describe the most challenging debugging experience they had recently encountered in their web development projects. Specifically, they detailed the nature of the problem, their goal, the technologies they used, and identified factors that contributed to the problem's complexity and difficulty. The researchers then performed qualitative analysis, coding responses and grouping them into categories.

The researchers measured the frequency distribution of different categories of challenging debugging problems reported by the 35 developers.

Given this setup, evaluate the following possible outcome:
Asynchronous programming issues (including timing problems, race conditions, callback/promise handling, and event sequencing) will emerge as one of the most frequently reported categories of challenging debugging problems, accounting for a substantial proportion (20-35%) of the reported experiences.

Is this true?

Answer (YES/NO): YES